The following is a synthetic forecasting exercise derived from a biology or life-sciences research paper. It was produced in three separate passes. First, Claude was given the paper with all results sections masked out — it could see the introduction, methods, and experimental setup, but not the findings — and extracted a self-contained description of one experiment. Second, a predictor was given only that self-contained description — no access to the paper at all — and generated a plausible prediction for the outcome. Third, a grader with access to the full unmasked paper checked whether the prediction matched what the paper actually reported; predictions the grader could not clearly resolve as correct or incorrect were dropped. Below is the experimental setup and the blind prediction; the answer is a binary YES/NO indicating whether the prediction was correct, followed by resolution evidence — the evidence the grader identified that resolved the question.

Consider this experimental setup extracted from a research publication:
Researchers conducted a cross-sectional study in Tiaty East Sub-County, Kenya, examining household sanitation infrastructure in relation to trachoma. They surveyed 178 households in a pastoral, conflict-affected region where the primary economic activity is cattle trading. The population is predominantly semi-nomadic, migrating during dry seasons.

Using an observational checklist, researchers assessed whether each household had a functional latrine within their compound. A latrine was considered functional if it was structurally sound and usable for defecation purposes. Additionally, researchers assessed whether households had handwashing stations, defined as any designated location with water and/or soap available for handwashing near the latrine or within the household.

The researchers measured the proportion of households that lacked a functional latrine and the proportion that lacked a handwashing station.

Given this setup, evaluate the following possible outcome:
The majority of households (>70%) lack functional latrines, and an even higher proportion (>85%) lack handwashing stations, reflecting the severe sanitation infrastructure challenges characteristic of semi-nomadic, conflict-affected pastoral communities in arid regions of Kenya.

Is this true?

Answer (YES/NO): YES